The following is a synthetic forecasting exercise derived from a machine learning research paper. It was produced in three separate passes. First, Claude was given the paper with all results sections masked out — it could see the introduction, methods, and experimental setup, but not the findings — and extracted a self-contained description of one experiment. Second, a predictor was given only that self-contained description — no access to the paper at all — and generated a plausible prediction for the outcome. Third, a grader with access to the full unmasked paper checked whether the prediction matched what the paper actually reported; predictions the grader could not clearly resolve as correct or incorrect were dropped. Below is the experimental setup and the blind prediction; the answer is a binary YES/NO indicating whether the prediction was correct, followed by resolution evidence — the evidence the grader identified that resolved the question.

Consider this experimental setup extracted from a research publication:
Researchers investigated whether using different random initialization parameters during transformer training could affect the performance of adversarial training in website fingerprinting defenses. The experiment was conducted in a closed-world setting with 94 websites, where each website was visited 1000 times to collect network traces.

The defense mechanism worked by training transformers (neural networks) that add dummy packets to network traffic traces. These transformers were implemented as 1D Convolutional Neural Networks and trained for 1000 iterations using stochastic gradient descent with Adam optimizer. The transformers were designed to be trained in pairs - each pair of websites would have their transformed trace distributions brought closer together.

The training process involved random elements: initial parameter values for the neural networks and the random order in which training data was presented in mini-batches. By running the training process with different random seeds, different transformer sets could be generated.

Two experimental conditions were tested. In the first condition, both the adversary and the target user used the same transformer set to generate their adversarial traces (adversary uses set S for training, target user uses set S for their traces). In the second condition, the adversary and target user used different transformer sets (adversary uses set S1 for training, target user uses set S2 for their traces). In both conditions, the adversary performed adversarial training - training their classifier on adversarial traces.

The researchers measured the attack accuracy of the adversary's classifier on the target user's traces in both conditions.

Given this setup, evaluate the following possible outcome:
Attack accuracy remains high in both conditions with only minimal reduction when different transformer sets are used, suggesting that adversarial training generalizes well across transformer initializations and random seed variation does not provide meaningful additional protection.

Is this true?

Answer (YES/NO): NO